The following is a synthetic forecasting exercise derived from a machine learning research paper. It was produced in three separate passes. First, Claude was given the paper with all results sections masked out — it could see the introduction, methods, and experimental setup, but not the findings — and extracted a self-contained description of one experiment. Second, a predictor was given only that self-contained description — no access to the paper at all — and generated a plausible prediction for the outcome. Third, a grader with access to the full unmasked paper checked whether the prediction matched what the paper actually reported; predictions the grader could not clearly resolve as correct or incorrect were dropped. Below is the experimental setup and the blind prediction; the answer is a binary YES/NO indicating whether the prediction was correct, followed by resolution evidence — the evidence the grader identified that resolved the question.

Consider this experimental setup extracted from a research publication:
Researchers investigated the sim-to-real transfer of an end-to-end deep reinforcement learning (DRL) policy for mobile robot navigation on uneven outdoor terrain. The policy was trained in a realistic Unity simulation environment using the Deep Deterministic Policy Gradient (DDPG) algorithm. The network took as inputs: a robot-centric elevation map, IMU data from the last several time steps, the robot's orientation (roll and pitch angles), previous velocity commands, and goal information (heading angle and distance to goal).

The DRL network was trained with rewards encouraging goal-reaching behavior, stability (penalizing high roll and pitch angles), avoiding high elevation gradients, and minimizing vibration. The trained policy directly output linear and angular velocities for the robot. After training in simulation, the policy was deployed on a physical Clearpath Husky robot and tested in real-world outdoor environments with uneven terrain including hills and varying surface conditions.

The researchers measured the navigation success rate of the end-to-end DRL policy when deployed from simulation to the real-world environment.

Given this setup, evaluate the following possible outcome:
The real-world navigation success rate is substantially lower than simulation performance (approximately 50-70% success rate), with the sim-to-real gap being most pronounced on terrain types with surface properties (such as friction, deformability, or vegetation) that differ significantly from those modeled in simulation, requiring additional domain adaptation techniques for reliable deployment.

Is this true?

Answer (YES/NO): NO